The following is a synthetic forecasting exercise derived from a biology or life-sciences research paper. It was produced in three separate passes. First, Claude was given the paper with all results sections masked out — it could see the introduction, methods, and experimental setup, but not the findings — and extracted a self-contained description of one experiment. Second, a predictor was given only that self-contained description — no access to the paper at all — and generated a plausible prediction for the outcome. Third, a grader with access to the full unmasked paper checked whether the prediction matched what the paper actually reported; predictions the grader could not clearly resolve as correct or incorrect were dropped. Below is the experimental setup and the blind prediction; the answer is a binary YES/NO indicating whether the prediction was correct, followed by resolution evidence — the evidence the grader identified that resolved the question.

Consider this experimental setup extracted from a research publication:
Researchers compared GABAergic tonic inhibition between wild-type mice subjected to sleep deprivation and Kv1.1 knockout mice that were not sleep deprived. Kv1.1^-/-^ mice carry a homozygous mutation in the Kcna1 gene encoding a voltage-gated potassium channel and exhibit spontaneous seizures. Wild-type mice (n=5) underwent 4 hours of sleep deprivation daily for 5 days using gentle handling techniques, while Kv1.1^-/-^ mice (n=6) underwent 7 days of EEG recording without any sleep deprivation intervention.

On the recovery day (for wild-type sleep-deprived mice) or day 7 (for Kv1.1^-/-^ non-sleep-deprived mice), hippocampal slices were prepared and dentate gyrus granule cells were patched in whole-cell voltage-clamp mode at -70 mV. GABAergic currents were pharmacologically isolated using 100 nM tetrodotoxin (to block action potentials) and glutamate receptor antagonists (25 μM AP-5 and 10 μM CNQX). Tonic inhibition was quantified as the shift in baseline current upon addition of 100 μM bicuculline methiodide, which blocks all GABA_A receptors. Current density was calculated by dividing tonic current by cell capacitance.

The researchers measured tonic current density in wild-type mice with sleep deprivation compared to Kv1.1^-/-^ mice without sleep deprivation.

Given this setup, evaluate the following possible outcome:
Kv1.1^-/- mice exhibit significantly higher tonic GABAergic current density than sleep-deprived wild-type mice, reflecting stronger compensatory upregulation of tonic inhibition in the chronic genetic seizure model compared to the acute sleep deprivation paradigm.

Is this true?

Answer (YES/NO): YES